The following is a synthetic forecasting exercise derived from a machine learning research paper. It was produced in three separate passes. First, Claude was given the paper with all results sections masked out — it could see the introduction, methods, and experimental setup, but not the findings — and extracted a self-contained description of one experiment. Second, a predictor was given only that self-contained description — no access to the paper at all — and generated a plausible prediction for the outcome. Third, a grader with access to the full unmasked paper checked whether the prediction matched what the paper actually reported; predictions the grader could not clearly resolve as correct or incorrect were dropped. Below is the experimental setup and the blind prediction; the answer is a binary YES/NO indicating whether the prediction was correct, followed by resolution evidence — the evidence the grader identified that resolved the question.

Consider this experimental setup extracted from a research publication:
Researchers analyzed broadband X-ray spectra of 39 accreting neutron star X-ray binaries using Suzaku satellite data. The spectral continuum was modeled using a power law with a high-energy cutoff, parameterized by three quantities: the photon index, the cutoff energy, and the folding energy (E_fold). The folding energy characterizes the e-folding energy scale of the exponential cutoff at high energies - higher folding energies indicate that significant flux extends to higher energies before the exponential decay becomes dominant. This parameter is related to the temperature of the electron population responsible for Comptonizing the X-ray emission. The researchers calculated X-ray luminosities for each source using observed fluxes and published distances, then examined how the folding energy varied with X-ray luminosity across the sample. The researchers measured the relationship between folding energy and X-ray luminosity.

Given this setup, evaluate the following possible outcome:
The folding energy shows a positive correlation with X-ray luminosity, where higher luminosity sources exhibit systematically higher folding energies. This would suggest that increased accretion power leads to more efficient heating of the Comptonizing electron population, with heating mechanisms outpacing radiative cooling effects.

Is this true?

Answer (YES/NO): NO